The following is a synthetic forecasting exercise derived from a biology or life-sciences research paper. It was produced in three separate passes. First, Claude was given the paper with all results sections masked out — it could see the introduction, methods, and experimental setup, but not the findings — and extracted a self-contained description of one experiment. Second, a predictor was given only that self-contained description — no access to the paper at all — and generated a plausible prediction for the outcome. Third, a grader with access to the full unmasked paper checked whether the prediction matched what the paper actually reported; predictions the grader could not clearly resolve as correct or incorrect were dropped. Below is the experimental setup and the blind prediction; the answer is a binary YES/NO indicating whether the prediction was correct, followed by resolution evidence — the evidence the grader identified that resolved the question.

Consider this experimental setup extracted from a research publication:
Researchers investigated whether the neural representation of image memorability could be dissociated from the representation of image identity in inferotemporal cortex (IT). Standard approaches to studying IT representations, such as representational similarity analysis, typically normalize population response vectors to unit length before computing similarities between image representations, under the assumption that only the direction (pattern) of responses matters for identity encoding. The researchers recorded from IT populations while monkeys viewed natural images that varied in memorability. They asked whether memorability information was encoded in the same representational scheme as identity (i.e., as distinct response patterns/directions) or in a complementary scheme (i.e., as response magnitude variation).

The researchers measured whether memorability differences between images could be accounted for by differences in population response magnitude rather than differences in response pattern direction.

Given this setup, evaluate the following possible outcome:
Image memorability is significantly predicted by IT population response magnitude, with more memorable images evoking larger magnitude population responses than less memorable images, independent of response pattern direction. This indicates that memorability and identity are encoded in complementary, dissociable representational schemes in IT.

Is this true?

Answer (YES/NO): YES